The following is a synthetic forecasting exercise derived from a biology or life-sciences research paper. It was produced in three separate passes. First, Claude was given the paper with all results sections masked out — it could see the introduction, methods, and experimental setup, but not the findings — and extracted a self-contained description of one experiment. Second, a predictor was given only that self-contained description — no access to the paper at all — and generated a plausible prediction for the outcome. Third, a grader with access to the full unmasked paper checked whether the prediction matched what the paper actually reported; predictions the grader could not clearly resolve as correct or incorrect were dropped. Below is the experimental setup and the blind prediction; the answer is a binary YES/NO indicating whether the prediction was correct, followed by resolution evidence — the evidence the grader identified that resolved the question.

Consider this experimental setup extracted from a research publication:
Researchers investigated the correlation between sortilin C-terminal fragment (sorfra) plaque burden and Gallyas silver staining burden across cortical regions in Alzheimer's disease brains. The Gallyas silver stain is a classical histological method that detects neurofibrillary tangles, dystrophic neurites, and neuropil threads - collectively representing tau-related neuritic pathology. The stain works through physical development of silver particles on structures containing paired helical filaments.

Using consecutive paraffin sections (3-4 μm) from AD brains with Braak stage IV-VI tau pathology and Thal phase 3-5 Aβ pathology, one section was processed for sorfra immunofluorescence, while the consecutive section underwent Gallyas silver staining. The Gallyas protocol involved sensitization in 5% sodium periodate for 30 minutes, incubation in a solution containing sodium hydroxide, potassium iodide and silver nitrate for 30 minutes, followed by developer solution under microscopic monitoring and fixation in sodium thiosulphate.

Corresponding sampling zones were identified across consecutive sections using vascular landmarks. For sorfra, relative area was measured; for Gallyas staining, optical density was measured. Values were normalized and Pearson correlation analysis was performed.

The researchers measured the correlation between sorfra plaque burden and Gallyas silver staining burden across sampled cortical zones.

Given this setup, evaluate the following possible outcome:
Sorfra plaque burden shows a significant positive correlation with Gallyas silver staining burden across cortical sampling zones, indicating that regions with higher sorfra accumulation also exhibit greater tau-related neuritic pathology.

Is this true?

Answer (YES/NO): YES